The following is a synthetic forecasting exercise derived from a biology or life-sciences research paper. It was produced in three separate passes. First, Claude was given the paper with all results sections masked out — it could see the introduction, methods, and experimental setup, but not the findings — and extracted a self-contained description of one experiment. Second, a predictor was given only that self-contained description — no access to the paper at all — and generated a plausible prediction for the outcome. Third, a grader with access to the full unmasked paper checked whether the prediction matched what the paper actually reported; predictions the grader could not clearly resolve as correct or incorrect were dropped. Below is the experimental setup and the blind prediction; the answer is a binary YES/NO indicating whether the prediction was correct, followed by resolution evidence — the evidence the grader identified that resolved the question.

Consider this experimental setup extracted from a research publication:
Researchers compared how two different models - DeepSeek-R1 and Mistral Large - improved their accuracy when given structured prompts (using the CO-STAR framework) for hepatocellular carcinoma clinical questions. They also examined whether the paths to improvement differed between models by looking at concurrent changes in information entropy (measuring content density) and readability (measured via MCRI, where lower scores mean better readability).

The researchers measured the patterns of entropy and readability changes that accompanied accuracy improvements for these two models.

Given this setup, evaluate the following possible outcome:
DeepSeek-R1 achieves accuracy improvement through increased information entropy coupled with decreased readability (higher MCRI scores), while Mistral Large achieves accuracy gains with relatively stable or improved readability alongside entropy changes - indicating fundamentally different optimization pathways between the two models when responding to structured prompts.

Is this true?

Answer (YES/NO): NO